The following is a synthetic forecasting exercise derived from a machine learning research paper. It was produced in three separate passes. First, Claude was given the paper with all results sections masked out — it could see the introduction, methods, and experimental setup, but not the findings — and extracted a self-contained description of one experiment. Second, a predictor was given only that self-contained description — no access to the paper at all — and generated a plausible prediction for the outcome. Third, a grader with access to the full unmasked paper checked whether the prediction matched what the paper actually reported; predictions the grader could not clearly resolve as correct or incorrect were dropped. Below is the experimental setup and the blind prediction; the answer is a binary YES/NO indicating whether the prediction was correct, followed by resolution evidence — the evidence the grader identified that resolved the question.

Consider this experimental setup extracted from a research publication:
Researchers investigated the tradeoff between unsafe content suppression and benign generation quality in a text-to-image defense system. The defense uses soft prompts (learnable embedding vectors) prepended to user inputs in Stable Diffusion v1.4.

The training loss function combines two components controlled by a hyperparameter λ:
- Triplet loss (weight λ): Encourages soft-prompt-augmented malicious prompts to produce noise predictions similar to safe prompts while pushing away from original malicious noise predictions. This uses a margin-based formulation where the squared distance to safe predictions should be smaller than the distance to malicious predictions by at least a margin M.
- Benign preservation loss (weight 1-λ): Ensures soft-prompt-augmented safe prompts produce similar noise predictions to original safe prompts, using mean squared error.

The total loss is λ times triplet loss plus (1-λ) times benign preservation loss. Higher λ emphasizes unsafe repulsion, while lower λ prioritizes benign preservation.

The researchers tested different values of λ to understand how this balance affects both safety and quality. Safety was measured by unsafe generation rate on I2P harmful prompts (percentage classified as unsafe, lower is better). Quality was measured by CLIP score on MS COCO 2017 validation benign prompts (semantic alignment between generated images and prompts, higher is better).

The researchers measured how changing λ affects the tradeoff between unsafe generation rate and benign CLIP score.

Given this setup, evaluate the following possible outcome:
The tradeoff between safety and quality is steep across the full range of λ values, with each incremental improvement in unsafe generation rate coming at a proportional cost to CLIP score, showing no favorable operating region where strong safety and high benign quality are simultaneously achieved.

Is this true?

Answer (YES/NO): NO